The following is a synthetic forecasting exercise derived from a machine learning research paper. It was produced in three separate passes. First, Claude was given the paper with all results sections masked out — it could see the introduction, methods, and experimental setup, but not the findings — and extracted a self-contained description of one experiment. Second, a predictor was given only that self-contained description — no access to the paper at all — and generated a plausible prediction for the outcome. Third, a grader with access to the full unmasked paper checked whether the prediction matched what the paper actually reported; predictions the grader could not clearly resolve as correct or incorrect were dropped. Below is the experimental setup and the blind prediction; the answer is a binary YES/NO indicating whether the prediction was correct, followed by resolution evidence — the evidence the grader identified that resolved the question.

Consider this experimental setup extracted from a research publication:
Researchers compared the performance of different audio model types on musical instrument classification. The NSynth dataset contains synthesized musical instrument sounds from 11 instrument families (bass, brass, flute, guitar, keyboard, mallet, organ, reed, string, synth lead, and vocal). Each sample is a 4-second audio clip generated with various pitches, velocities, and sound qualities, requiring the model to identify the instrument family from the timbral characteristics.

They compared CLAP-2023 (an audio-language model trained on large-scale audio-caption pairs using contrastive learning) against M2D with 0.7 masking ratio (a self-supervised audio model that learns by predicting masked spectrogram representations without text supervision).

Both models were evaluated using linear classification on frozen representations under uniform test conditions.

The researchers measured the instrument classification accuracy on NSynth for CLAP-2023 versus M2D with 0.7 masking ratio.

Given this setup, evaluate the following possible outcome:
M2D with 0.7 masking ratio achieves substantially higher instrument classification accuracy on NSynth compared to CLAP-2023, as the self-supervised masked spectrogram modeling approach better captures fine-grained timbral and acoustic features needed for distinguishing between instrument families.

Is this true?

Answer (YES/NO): NO